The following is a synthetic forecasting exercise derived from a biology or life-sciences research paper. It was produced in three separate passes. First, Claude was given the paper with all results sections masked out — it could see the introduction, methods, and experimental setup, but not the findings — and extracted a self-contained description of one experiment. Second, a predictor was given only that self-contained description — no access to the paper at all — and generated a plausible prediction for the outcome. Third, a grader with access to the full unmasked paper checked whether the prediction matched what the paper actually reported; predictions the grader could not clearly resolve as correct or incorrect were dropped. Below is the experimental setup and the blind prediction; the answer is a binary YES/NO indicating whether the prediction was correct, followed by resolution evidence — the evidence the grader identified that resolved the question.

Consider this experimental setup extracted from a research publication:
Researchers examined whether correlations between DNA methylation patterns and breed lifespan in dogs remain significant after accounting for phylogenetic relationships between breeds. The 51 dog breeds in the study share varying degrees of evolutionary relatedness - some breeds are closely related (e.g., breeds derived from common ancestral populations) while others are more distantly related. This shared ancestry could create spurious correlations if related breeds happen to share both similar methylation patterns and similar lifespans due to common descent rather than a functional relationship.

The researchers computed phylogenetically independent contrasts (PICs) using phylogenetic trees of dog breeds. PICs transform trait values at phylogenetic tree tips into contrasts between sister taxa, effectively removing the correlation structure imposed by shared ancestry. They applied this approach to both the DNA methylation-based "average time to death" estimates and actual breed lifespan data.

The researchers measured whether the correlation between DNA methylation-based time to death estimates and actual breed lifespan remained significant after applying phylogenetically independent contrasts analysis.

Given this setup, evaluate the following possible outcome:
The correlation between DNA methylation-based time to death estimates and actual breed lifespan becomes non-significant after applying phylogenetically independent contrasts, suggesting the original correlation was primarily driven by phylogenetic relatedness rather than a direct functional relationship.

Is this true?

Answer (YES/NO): NO